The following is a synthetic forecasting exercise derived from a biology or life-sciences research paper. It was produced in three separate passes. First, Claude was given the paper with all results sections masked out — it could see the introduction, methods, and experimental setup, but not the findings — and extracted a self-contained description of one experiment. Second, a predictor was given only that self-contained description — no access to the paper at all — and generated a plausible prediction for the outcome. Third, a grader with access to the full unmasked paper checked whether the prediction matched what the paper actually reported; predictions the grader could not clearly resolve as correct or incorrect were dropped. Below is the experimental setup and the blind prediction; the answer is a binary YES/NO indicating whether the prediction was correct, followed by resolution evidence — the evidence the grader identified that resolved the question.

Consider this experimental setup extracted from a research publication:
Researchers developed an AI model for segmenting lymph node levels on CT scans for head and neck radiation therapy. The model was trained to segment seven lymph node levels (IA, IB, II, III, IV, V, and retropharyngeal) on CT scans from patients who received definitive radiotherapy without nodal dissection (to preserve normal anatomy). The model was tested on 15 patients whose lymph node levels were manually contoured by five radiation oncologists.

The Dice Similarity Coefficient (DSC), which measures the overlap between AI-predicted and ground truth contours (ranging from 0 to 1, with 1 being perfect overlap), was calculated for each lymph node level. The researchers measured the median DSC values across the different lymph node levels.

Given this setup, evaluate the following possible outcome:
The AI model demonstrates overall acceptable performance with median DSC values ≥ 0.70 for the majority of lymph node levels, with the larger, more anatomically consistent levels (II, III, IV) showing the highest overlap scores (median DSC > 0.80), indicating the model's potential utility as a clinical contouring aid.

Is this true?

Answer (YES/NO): NO